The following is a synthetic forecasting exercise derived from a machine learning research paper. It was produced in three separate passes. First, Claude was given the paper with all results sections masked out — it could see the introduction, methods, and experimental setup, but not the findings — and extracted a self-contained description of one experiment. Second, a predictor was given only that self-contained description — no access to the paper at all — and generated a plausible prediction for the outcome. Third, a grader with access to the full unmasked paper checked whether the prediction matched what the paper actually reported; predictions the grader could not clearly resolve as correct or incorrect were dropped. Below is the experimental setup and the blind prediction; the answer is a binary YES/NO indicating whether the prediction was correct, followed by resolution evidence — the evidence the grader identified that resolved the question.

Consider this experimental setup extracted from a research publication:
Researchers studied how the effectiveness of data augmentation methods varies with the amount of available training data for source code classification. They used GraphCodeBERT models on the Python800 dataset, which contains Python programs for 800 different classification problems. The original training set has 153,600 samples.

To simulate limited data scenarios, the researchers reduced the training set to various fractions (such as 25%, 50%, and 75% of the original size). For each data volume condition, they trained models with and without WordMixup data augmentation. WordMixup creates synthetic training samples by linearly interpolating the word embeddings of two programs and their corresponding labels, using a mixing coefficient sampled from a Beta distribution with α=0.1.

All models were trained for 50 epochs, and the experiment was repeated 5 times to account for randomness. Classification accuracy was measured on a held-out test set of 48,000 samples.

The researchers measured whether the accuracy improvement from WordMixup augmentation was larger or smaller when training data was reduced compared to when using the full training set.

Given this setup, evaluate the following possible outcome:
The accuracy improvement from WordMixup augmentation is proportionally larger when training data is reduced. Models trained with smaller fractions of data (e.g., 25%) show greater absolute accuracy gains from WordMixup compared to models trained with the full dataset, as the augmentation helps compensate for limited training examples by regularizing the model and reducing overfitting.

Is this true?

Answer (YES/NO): NO